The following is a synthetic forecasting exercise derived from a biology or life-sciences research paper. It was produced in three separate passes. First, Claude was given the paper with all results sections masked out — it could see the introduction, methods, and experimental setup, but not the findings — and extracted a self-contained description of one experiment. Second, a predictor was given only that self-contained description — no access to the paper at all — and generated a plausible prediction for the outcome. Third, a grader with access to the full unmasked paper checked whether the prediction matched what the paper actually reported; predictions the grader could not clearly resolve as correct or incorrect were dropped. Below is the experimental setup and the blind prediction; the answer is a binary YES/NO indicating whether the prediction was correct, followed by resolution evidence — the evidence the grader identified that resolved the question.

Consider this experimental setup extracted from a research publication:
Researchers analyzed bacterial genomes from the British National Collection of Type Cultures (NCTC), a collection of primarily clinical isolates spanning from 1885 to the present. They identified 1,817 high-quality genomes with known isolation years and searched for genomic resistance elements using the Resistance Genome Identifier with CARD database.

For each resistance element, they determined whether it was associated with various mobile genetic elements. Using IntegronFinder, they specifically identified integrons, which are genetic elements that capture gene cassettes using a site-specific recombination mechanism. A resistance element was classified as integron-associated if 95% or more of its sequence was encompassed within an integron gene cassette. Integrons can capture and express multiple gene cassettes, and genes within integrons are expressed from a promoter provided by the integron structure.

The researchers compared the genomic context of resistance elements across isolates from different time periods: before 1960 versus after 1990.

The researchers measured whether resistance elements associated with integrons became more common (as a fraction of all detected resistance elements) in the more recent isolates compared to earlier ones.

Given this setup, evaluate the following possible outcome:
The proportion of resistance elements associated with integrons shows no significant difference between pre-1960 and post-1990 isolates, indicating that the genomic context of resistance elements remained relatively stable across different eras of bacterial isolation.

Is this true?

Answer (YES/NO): NO